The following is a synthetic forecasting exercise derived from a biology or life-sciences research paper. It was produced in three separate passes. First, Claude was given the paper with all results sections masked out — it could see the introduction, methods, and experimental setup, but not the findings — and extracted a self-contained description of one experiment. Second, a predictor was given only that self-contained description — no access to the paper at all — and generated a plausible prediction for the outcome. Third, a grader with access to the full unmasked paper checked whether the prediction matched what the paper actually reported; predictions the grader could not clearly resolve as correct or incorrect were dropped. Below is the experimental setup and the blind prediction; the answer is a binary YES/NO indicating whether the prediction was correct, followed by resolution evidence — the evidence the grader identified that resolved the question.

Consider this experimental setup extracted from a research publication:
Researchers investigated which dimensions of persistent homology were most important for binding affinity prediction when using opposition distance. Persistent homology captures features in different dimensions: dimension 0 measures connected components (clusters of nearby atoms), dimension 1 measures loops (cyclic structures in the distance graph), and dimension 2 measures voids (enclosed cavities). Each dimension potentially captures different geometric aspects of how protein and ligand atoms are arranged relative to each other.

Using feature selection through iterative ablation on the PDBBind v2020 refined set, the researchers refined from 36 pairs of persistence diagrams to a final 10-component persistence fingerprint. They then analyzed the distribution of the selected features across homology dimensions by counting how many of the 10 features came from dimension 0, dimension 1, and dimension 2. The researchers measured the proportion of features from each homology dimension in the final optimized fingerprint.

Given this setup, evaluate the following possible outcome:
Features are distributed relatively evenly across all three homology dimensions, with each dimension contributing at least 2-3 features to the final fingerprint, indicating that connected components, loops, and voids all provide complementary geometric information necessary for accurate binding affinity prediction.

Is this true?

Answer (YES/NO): NO